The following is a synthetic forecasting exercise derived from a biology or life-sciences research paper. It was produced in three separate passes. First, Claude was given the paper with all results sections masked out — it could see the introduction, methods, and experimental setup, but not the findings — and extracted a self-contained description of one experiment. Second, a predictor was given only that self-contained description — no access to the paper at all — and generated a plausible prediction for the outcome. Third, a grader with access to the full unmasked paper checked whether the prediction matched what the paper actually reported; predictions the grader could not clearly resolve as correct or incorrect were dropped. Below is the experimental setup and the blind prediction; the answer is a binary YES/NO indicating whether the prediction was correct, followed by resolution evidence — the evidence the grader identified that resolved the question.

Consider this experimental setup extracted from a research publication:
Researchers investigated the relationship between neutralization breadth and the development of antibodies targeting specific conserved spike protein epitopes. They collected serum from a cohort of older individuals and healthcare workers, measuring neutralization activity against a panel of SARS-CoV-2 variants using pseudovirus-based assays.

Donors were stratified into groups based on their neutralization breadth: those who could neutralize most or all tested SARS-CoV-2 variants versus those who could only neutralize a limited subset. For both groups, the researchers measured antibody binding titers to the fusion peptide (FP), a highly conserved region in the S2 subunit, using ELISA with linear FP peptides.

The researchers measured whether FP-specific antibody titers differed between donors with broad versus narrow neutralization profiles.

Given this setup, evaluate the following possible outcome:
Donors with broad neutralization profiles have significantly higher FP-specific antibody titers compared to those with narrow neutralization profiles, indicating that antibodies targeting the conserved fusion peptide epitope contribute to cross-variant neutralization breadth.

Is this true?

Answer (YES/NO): NO